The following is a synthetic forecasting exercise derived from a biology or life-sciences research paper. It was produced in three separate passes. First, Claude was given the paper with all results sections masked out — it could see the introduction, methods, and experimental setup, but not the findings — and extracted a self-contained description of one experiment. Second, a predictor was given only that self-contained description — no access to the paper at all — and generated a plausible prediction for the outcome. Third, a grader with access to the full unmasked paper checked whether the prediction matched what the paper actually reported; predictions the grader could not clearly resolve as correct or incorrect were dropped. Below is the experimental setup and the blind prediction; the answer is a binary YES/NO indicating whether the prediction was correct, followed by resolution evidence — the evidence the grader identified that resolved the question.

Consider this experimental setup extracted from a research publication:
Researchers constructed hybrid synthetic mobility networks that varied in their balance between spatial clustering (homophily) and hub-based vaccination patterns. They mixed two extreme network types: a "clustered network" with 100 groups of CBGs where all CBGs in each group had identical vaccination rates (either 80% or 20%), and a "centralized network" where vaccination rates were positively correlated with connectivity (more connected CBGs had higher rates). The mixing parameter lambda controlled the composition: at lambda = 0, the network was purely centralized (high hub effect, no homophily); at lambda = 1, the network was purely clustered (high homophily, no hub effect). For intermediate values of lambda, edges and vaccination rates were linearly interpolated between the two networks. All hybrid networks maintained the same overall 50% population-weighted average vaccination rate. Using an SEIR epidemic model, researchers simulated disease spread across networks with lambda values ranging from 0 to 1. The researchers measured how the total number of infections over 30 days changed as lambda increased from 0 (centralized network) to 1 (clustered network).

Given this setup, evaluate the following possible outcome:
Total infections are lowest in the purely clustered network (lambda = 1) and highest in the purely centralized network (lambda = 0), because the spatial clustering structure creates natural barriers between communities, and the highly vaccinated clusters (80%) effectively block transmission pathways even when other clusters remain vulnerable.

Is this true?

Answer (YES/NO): NO